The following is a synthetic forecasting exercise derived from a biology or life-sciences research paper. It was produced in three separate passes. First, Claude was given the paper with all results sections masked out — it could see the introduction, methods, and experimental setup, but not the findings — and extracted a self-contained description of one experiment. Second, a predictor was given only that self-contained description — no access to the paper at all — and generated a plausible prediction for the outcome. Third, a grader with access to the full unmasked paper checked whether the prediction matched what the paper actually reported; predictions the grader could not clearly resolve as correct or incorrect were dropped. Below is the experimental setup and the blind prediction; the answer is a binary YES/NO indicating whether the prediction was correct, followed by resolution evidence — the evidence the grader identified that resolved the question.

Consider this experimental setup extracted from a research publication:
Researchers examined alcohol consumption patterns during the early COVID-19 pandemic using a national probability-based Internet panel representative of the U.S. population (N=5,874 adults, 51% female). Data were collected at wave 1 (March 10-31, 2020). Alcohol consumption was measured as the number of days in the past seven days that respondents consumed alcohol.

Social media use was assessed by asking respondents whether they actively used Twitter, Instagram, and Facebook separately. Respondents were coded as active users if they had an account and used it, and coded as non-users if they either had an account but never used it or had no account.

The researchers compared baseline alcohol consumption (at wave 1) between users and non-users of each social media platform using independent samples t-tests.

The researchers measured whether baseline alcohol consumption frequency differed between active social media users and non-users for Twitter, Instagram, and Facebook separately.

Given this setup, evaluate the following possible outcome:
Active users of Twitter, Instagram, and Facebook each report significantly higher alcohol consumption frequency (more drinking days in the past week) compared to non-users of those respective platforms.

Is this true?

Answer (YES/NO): NO